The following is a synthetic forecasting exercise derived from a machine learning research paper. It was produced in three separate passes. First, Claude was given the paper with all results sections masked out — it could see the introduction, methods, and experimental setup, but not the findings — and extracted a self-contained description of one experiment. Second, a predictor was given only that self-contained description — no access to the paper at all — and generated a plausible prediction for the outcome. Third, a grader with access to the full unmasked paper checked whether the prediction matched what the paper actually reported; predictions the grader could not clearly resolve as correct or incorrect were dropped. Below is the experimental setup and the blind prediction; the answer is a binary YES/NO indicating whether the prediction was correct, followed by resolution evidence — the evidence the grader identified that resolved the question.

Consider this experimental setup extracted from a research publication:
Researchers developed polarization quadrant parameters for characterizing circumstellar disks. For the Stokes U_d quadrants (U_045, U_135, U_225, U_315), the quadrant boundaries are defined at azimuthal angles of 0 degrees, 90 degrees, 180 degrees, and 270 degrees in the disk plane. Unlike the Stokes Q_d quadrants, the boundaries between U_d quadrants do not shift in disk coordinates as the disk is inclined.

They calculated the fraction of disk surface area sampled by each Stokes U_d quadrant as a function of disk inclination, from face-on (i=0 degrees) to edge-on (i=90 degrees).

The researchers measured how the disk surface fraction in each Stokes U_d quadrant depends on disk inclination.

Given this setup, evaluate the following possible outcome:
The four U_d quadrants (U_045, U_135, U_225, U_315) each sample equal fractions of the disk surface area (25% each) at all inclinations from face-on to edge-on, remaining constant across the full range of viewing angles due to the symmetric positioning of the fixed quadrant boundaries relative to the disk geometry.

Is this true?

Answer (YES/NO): YES